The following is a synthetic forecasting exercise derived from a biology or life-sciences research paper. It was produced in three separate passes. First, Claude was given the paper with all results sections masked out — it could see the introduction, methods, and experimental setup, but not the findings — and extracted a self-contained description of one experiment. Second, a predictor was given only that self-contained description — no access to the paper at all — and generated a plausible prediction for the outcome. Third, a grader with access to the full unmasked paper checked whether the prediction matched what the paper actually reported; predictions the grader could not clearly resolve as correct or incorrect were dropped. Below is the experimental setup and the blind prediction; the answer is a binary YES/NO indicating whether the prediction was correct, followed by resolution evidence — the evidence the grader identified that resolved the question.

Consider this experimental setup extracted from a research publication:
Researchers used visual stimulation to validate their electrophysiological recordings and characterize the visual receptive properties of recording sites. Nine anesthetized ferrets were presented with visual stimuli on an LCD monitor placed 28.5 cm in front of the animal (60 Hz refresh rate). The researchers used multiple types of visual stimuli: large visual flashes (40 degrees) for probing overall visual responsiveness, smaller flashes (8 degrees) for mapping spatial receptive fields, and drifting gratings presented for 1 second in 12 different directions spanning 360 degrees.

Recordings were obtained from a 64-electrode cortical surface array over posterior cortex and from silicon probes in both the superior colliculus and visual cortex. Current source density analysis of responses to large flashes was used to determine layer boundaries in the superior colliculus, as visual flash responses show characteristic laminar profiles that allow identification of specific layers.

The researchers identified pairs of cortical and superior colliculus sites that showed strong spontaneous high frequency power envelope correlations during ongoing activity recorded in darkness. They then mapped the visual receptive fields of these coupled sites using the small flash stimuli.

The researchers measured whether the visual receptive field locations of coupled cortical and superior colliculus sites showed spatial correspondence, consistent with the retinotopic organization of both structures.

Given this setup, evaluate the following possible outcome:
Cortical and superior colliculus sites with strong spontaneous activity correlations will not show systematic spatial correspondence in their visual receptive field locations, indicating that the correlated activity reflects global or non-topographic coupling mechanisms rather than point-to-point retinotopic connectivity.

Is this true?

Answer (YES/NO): NO